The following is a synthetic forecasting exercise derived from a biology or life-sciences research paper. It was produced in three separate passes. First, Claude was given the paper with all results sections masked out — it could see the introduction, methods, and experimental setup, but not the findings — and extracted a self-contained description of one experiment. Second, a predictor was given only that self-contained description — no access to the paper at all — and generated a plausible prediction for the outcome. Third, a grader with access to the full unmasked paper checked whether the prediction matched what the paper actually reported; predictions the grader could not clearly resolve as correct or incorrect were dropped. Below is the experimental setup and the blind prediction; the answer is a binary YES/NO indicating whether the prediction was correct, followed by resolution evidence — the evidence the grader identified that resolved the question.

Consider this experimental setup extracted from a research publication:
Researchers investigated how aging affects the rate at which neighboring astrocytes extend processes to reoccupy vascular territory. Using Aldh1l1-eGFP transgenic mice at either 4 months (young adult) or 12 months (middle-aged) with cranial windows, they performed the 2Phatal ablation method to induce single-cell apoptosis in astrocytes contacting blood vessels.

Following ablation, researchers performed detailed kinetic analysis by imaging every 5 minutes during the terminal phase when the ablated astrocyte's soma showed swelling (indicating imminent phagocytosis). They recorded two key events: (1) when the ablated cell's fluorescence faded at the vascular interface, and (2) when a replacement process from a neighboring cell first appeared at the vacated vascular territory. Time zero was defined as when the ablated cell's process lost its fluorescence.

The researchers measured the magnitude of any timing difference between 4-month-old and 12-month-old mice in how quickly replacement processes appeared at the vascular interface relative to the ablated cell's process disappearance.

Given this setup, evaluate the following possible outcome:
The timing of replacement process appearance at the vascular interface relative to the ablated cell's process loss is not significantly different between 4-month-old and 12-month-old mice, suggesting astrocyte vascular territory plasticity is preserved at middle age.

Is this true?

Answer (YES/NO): NO